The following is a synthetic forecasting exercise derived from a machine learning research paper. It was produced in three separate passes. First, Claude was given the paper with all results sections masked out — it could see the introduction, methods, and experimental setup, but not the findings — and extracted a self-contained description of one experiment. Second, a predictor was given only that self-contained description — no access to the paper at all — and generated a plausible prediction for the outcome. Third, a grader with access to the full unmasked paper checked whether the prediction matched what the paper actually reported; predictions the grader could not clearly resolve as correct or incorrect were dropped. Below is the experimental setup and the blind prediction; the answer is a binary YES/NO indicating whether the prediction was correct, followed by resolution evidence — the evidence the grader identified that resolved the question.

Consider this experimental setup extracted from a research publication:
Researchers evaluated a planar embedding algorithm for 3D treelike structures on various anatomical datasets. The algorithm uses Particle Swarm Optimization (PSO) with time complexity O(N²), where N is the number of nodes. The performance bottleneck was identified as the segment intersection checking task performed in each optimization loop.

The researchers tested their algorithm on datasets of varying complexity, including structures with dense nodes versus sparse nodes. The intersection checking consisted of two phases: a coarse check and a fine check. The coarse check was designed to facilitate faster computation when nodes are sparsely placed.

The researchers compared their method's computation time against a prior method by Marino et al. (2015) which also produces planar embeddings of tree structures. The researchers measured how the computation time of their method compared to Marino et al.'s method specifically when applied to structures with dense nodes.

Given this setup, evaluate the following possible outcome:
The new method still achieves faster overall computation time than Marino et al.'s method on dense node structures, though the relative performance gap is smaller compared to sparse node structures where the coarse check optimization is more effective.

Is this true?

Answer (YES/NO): NO